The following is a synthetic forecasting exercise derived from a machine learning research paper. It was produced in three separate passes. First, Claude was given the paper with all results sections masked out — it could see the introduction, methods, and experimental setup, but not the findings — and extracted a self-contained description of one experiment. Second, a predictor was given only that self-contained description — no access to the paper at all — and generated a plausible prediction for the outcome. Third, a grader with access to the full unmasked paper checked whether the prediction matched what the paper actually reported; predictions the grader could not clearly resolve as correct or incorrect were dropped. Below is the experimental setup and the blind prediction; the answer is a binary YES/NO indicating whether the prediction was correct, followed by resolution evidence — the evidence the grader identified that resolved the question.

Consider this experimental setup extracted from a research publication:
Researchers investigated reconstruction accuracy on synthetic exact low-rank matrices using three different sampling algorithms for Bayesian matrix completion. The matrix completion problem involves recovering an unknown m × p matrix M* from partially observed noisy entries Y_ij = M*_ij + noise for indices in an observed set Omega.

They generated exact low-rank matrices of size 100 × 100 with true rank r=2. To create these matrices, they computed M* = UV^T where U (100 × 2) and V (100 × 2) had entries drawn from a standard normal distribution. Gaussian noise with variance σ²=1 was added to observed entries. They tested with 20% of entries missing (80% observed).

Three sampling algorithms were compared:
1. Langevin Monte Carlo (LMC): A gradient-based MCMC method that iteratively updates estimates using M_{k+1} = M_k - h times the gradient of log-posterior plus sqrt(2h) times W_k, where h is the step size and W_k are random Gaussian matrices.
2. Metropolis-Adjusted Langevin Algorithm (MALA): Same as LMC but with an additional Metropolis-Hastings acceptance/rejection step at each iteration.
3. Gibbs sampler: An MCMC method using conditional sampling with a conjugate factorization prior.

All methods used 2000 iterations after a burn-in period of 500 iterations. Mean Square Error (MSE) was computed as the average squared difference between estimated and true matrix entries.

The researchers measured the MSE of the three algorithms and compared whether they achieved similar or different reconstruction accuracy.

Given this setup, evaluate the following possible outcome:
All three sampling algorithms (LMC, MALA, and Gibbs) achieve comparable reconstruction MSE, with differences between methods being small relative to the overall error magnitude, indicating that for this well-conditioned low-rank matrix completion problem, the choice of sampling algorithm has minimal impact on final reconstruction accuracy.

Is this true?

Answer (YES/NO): YES